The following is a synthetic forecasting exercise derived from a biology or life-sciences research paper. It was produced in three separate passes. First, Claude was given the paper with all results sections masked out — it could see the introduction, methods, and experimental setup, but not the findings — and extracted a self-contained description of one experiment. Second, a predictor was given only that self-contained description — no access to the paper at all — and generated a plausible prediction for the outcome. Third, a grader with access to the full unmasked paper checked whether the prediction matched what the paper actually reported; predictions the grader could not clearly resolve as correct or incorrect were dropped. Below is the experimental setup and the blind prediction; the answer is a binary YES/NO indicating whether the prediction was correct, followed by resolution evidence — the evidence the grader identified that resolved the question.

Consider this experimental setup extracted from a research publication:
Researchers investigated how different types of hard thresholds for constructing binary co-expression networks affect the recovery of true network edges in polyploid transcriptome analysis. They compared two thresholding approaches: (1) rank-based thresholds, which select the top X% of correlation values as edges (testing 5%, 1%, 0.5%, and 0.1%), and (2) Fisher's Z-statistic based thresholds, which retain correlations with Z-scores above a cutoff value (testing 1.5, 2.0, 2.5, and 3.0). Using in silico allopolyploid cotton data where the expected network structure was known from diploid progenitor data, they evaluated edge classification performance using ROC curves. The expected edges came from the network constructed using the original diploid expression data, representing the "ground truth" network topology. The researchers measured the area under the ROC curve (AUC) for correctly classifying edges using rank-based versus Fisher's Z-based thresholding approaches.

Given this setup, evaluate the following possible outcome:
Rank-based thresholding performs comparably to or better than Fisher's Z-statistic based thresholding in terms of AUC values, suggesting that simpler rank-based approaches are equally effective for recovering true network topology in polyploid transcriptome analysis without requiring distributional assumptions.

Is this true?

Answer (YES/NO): YES